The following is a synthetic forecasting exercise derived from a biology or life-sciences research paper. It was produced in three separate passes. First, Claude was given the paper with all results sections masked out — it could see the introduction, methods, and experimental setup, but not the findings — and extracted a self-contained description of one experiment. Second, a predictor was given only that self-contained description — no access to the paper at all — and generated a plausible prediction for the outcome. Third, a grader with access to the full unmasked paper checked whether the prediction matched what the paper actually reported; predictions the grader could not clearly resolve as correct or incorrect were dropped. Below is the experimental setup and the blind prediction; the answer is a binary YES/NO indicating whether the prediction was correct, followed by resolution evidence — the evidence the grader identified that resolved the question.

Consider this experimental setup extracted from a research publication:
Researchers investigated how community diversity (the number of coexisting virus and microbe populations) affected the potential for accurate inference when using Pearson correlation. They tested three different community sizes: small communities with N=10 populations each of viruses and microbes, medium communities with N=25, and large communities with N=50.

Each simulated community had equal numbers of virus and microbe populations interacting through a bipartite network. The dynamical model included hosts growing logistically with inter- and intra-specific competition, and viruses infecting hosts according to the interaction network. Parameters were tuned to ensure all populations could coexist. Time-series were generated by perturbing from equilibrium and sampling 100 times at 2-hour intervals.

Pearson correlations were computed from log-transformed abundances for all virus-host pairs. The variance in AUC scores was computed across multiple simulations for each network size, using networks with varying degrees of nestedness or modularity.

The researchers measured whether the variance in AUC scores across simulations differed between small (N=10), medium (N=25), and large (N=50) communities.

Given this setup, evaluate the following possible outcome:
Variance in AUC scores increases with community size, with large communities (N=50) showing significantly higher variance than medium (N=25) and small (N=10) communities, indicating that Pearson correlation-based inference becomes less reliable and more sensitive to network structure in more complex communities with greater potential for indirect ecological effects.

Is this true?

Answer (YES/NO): NO